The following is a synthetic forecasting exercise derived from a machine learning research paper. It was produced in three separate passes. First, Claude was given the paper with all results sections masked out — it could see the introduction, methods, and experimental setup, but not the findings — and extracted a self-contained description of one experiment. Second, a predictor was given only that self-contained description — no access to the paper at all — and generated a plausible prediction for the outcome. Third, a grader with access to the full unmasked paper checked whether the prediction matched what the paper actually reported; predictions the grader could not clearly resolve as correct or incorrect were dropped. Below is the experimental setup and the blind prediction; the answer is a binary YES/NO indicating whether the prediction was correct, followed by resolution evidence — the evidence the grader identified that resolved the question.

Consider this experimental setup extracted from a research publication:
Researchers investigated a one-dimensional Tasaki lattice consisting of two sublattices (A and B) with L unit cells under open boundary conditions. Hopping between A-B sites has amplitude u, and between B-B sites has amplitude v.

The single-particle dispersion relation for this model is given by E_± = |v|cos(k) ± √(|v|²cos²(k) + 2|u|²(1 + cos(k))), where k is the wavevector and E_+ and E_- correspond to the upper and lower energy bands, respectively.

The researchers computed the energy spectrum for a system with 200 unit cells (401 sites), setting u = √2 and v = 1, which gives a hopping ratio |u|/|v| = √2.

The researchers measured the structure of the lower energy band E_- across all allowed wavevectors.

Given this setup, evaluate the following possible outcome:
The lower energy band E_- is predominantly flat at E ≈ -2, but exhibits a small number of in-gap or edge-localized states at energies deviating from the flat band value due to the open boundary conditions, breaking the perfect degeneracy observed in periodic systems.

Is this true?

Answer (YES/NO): NO